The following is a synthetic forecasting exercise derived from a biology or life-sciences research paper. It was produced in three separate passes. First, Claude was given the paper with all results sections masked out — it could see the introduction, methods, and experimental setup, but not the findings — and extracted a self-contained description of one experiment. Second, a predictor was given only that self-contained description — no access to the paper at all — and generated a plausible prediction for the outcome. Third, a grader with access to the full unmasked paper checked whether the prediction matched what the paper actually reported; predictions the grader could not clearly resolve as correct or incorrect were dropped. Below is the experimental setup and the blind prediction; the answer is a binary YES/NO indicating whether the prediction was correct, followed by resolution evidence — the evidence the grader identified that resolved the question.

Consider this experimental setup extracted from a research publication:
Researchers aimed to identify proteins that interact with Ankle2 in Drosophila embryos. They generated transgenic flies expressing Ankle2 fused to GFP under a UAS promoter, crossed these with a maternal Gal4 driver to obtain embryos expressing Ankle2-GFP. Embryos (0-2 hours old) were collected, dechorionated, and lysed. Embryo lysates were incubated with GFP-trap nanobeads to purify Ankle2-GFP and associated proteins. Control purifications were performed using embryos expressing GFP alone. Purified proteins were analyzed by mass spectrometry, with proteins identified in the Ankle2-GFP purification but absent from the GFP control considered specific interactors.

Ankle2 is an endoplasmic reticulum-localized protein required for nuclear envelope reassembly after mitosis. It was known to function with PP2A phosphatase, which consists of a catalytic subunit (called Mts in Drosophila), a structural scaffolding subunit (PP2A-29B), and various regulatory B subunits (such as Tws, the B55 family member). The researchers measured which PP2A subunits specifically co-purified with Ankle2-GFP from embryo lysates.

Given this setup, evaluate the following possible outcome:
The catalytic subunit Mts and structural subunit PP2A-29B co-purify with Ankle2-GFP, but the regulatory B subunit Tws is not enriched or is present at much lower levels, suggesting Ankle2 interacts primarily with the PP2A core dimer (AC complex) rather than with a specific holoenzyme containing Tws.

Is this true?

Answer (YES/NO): YES